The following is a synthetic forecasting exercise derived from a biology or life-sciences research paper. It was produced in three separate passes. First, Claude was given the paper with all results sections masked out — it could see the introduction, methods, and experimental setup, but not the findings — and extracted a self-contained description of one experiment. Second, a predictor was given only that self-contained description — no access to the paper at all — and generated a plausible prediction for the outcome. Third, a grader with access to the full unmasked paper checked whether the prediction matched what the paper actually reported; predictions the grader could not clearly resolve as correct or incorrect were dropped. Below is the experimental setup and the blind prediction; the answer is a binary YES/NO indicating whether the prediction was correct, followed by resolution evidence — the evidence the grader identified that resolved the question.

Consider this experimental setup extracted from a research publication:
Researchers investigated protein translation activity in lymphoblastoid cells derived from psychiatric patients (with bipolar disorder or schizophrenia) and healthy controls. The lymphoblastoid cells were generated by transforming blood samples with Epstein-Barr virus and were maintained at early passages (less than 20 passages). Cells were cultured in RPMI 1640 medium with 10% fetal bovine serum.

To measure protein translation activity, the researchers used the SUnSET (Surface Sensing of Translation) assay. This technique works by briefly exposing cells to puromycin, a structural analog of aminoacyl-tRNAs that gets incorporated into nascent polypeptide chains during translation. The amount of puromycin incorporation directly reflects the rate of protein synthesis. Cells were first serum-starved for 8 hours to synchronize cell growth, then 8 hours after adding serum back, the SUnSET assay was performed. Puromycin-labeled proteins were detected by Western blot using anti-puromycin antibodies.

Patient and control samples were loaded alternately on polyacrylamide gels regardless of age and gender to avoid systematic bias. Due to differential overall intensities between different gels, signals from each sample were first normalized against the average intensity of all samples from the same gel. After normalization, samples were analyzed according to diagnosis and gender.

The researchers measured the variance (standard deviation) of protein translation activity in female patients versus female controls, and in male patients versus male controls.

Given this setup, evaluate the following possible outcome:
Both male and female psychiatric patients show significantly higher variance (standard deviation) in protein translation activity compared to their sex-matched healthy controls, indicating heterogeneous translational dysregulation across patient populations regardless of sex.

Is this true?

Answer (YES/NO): NO